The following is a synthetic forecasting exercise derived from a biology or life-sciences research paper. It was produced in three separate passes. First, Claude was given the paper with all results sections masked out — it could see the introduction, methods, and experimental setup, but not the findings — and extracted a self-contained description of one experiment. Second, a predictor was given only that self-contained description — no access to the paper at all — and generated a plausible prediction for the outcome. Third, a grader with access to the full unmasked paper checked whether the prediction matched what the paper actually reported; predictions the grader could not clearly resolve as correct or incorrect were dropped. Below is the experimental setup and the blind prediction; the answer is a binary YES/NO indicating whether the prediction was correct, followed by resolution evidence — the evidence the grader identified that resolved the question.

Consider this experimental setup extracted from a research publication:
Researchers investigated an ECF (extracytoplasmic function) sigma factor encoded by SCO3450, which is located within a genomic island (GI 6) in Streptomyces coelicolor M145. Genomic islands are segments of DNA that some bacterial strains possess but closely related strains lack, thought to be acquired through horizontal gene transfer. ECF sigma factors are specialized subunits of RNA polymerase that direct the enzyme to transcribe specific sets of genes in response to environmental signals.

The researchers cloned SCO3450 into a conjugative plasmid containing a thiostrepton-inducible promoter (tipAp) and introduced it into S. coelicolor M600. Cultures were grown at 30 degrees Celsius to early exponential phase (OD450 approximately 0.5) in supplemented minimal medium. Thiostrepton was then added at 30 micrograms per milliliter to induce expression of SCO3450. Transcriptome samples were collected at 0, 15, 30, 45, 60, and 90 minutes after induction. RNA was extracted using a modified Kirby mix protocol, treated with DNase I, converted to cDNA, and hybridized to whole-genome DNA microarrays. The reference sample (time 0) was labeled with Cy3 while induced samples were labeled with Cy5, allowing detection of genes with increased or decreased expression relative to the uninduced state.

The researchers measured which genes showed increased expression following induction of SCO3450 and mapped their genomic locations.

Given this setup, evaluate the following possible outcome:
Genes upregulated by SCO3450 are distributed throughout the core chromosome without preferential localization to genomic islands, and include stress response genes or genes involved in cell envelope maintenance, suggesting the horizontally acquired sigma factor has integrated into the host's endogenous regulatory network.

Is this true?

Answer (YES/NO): NO